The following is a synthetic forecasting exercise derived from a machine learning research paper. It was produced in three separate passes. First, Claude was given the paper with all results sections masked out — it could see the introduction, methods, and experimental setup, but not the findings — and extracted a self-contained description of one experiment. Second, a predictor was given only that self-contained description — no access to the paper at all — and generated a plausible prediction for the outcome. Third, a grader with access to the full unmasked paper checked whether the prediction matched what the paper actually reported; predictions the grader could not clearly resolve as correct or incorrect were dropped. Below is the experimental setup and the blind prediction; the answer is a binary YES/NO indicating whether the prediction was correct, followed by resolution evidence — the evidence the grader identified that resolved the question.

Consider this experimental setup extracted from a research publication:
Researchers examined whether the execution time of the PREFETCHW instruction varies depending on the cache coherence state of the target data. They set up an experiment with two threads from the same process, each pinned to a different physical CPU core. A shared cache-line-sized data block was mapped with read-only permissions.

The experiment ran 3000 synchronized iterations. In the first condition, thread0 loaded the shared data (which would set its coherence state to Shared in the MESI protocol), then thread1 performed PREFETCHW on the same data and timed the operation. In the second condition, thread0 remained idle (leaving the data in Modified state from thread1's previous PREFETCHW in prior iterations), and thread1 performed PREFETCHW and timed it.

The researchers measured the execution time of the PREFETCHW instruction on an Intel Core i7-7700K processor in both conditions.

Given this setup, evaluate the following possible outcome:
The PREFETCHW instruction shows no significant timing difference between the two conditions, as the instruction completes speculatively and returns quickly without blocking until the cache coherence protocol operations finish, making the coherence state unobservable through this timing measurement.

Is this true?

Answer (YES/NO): NO